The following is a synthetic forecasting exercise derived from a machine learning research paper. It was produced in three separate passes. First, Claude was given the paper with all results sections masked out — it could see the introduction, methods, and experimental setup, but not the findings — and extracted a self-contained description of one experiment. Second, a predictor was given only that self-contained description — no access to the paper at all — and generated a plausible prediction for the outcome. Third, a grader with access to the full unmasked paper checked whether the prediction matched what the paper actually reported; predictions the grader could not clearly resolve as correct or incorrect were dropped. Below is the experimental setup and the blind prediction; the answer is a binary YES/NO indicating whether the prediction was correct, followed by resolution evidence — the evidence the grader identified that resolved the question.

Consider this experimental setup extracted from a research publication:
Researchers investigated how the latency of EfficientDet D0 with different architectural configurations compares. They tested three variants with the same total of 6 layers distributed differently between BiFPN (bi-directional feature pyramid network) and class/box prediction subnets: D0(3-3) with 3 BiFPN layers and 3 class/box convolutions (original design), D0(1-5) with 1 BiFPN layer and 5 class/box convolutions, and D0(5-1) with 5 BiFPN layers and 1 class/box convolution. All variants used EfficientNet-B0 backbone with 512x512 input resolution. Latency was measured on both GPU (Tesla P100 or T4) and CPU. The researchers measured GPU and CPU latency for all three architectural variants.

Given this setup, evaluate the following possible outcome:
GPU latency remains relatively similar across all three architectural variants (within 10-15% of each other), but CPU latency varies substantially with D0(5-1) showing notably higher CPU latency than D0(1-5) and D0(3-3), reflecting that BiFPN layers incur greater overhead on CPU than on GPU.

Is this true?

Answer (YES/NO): YES